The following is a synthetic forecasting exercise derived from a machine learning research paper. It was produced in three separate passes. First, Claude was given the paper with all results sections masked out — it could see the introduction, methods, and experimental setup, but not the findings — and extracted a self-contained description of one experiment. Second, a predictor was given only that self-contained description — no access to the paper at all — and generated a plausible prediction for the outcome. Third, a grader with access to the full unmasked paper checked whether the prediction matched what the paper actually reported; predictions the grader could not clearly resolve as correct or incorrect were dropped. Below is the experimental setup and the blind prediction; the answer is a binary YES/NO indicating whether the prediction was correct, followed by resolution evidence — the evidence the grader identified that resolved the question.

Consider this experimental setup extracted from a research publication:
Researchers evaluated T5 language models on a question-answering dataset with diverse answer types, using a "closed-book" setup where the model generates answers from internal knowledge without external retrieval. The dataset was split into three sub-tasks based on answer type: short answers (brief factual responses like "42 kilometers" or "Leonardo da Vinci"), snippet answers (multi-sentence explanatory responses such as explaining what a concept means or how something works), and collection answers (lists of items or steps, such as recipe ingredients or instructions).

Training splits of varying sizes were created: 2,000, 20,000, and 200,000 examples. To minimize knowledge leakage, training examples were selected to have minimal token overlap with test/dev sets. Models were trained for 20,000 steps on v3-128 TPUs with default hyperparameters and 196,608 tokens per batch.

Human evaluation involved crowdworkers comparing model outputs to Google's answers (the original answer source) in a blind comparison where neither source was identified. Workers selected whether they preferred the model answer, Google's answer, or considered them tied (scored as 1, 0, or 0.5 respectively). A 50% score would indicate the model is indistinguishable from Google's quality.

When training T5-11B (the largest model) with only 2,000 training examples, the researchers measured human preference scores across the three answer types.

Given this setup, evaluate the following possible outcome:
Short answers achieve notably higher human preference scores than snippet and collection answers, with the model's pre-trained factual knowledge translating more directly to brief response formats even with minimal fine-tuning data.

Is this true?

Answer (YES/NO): NO